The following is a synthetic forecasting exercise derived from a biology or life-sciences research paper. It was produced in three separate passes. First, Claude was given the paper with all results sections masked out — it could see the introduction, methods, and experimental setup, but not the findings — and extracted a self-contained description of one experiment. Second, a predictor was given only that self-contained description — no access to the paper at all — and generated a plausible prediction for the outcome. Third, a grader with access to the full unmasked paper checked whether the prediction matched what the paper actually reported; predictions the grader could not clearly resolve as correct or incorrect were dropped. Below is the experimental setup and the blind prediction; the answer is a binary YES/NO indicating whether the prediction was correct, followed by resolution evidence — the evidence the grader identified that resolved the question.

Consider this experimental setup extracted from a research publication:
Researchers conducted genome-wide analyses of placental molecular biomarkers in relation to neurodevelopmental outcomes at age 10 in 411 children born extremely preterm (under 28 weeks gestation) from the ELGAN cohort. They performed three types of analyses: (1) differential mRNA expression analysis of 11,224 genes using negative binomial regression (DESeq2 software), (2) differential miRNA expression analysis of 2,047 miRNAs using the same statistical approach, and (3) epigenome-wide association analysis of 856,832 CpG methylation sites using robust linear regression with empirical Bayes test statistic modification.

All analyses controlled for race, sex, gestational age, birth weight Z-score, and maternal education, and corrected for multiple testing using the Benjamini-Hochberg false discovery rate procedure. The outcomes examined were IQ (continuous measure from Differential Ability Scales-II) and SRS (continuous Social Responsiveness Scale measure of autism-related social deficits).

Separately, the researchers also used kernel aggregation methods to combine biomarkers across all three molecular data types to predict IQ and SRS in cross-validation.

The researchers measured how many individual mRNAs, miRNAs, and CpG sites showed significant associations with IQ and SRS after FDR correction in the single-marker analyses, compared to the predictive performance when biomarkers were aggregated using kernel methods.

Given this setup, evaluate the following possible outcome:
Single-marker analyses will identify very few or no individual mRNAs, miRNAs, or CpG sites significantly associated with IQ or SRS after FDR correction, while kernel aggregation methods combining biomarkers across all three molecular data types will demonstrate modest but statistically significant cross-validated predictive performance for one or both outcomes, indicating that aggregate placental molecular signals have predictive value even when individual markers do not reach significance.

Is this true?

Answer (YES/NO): YES